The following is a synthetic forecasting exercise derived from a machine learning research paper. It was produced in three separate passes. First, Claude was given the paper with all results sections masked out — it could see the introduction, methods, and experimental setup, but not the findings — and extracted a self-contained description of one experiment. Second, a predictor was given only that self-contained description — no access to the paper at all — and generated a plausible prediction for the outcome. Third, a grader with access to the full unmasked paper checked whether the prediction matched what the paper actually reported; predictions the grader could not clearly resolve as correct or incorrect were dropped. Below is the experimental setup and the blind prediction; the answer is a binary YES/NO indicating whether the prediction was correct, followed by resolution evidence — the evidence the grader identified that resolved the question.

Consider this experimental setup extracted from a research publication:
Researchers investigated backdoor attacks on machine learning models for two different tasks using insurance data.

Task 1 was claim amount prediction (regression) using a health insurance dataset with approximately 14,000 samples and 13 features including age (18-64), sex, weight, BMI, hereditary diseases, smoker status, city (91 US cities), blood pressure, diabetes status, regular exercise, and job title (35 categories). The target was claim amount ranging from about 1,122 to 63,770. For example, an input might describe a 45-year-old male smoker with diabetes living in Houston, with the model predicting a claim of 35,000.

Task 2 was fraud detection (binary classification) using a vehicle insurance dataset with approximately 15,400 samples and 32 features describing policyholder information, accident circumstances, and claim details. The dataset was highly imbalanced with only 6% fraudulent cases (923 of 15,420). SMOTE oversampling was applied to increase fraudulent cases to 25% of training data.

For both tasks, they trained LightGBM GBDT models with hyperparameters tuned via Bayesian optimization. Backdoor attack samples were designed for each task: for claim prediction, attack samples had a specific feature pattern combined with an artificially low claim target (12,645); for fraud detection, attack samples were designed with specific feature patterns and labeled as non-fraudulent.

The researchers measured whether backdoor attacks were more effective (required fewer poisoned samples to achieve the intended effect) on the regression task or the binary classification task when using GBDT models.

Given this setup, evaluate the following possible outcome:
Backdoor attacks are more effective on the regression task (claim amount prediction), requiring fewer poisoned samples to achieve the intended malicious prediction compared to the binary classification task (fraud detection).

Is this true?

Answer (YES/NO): YES